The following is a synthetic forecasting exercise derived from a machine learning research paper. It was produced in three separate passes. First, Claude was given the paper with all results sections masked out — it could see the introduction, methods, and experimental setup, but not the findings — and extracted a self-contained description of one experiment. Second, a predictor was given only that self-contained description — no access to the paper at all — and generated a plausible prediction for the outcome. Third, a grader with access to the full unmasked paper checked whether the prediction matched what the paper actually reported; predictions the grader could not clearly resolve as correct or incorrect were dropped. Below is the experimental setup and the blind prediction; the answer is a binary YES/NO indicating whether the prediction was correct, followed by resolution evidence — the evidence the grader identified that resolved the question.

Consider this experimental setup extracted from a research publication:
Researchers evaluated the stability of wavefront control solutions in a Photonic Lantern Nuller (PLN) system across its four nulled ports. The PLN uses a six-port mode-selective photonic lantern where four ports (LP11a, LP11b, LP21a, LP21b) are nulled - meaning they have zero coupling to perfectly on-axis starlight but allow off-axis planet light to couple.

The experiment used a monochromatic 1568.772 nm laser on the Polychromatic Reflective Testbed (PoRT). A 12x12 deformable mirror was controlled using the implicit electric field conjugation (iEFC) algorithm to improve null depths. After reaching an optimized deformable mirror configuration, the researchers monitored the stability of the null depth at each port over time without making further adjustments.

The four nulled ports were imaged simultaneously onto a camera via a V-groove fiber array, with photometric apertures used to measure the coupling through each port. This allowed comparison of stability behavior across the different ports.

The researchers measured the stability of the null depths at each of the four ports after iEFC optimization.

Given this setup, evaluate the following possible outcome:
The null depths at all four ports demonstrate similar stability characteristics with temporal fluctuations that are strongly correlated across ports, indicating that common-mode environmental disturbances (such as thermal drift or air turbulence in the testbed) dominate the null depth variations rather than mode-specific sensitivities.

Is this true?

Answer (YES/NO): NO